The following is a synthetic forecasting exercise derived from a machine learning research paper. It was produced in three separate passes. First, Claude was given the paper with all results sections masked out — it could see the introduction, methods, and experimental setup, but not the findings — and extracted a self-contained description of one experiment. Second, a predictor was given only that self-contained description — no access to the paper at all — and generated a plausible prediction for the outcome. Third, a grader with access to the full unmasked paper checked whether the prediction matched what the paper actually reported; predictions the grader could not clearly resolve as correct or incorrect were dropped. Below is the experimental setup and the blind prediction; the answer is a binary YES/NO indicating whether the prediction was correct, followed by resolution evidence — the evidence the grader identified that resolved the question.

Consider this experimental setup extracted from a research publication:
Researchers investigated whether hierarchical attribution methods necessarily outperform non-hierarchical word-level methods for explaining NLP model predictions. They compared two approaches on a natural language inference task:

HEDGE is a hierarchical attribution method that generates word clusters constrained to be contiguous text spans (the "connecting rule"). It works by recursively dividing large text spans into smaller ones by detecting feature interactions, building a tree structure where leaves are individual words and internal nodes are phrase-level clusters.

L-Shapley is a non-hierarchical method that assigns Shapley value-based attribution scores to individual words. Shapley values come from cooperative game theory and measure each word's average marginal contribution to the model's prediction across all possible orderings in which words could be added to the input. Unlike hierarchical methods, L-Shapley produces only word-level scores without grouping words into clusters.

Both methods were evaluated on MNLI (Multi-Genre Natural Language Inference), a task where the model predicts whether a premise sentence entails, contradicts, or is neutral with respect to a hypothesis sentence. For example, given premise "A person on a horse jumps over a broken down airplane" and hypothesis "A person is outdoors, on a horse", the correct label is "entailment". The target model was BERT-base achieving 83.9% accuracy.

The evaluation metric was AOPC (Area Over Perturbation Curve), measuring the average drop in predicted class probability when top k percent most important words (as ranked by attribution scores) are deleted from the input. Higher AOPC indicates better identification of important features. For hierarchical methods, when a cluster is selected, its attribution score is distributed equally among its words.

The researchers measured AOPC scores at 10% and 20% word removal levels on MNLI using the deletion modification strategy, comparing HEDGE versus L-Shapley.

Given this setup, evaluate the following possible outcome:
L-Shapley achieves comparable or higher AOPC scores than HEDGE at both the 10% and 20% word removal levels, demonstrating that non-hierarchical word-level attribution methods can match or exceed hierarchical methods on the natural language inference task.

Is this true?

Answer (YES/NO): YES